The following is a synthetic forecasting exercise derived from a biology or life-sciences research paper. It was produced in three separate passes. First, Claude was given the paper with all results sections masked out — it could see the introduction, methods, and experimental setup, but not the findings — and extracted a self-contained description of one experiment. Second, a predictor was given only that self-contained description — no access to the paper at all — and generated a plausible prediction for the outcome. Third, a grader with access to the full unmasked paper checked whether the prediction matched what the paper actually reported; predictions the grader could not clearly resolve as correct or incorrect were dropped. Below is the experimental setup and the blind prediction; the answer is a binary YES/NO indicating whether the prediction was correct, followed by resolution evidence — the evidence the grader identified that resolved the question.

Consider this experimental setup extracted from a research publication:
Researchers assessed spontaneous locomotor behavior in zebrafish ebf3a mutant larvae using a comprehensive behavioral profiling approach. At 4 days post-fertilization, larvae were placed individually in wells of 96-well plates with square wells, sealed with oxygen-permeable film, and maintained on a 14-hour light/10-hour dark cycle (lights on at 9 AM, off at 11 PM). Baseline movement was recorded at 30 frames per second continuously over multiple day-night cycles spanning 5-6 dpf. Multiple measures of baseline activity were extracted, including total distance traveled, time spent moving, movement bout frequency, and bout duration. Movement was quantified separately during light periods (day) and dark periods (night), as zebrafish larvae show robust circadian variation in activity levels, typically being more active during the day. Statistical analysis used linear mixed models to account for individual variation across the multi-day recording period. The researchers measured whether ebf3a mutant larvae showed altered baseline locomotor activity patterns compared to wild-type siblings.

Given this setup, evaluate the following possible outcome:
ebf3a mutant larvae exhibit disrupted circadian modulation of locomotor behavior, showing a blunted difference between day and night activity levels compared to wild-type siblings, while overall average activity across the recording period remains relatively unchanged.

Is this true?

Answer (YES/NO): NO